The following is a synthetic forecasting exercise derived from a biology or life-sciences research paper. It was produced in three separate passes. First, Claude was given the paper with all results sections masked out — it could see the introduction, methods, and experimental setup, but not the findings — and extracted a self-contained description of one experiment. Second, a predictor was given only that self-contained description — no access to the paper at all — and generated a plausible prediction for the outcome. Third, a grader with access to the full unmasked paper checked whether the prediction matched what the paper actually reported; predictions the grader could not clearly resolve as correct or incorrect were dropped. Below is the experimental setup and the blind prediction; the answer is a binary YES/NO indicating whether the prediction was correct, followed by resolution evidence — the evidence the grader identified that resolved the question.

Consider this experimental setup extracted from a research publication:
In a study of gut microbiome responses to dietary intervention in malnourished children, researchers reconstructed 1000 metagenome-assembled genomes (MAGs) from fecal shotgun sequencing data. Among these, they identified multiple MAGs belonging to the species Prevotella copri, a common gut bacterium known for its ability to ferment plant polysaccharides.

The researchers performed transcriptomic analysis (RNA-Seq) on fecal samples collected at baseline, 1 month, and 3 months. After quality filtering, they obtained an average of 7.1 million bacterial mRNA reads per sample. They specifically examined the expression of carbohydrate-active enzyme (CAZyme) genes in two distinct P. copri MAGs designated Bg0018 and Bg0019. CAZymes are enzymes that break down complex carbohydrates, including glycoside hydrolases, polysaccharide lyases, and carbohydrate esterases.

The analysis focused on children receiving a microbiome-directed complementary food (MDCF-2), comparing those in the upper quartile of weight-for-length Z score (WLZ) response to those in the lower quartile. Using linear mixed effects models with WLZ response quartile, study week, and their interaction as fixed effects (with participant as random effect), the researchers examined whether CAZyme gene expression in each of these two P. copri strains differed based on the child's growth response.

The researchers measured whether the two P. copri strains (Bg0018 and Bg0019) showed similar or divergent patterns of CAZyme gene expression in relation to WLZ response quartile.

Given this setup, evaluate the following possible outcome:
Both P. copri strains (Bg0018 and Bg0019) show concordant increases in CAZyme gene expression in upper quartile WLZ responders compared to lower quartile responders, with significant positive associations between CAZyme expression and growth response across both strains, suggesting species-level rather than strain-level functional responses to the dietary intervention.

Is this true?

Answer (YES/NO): NO